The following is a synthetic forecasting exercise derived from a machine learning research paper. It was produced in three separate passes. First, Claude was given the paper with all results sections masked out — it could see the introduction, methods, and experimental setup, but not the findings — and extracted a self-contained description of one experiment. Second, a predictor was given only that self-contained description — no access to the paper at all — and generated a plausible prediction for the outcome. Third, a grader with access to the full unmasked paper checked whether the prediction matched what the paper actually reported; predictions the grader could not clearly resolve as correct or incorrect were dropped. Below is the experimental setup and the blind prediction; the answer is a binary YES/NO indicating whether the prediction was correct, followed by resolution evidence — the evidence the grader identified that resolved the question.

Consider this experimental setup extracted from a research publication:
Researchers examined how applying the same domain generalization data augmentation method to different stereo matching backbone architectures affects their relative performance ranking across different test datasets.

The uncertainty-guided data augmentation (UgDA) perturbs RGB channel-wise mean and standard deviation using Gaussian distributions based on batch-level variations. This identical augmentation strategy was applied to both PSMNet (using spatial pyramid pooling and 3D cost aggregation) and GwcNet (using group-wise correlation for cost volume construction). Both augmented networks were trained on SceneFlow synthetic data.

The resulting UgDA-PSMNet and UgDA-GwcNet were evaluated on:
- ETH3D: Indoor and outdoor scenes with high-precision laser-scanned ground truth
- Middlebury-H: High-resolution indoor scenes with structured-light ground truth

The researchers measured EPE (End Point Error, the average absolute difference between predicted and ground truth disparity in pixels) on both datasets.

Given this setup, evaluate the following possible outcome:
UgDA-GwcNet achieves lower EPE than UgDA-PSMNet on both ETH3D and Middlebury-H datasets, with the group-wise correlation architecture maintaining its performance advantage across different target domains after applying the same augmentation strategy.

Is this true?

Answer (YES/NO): YES